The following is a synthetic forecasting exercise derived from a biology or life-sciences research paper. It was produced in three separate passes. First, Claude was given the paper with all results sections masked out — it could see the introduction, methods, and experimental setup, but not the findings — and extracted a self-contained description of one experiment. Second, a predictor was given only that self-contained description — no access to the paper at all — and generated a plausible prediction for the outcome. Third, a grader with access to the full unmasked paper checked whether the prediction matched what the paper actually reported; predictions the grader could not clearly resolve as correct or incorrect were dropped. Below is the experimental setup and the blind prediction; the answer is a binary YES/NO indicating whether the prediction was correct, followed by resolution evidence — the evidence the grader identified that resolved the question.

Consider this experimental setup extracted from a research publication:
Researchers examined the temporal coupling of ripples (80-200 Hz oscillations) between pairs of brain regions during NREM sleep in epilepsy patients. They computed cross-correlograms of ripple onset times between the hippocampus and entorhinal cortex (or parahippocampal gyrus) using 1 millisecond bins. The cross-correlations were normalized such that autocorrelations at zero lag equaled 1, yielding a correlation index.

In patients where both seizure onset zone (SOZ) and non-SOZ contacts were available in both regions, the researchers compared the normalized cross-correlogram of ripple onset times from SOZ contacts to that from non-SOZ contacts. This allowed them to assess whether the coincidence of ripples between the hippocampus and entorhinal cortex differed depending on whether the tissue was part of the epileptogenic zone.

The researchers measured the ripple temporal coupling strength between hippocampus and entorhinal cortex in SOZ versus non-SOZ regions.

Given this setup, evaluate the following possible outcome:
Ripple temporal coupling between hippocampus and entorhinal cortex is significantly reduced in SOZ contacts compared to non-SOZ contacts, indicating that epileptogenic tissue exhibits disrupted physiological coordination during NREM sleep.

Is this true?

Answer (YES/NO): YES